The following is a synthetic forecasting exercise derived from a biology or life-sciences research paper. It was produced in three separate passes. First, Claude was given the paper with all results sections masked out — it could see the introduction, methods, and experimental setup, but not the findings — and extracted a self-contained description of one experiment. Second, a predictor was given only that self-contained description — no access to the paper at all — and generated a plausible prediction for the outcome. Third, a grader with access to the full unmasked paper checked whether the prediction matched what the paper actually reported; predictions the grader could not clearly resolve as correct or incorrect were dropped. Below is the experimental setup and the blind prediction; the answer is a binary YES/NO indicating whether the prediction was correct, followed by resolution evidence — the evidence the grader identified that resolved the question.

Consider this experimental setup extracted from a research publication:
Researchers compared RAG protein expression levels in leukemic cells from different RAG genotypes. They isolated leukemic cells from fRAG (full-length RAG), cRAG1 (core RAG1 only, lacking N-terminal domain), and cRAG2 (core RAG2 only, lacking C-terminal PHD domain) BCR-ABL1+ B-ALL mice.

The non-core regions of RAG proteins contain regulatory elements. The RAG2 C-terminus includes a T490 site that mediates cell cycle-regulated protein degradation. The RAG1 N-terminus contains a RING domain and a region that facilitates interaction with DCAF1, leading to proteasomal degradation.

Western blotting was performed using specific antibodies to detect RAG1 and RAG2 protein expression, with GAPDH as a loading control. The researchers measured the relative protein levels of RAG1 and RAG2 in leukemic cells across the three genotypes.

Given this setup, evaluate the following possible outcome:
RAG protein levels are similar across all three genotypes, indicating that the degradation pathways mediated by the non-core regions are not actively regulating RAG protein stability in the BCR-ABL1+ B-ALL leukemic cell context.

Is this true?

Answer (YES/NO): NO